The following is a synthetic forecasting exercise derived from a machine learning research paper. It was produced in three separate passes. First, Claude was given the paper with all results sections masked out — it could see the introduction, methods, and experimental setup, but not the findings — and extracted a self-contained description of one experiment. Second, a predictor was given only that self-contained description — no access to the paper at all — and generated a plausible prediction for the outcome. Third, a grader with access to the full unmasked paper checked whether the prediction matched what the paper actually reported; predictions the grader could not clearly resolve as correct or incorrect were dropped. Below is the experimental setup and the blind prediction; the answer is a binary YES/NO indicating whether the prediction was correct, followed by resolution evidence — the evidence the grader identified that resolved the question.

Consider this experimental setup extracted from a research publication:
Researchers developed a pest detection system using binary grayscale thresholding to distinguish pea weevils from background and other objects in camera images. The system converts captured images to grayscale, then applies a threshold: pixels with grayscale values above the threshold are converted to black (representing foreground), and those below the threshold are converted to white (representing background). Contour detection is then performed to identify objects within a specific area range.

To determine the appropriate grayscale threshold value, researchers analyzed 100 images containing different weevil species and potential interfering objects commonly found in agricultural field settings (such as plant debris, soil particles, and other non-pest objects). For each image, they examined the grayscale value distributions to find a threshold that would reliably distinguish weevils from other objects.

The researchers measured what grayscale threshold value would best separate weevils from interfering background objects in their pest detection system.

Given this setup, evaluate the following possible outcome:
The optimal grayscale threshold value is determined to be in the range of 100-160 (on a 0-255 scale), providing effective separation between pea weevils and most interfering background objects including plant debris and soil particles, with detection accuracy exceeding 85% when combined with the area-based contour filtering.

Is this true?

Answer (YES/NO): NO